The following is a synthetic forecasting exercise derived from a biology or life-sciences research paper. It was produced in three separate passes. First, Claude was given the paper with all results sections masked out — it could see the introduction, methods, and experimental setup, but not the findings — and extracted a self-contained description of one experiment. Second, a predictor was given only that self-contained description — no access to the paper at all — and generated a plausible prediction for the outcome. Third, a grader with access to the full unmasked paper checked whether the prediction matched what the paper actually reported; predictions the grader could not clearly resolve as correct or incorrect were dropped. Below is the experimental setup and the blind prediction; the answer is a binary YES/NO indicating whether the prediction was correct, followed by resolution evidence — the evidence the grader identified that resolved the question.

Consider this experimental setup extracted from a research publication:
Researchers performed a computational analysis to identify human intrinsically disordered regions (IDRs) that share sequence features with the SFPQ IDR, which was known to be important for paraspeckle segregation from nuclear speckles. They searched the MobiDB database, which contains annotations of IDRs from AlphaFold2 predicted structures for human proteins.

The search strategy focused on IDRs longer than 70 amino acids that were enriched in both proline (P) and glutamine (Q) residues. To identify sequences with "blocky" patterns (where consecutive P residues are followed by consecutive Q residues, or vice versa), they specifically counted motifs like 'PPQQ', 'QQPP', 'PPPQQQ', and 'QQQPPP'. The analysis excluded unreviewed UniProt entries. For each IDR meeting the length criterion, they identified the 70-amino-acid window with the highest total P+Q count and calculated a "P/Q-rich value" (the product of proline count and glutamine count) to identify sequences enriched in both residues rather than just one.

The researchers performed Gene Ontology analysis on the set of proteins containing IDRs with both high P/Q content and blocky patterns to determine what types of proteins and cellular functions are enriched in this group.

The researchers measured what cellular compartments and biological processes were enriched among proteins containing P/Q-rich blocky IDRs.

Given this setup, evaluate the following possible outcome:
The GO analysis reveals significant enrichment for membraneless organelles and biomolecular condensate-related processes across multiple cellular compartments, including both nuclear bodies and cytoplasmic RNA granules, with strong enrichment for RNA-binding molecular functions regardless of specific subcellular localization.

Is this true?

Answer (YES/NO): NO